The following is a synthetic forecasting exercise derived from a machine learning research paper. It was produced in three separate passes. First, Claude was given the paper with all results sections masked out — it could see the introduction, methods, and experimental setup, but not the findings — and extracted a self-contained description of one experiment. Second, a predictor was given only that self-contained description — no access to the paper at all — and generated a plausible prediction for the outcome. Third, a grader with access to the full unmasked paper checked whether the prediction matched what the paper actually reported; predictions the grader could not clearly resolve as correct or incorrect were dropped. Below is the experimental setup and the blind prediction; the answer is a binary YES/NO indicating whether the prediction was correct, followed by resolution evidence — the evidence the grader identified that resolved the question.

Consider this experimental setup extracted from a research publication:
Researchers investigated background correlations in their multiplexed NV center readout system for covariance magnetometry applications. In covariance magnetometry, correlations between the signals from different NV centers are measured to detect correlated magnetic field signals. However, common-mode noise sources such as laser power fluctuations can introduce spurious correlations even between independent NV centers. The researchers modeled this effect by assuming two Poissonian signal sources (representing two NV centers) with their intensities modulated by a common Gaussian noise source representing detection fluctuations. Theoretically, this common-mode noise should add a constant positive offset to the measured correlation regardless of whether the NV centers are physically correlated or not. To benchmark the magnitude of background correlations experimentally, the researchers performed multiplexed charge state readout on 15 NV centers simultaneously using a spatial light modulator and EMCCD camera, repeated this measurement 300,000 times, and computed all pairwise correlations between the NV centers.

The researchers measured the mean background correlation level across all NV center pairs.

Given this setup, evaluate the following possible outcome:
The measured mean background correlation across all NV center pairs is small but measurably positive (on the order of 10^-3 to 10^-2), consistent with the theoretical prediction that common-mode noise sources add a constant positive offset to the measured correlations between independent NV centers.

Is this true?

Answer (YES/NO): YES